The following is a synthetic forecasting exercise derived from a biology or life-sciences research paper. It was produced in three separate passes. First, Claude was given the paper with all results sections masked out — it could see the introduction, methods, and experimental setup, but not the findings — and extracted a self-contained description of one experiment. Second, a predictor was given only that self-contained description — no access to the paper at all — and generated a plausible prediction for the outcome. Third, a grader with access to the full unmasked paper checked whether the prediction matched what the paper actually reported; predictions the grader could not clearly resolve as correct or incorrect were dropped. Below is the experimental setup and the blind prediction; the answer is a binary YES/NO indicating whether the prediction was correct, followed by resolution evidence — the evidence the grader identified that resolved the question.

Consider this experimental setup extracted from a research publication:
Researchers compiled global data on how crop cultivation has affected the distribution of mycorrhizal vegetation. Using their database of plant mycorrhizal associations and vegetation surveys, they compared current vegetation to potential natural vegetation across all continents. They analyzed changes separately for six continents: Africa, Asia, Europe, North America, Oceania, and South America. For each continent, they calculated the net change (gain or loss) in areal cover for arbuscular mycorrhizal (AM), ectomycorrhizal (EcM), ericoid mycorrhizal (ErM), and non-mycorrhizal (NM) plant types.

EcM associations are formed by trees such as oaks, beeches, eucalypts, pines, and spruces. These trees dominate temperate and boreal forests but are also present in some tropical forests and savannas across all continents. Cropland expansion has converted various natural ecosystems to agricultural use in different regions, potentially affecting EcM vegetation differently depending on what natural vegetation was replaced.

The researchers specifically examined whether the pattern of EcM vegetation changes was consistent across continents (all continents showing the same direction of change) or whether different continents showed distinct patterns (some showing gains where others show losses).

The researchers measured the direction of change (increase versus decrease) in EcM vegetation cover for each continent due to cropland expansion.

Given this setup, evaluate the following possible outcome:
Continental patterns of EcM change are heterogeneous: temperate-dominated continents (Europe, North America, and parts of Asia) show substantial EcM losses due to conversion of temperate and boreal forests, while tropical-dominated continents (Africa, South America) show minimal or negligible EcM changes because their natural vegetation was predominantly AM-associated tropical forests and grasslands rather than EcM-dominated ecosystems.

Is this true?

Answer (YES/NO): NO